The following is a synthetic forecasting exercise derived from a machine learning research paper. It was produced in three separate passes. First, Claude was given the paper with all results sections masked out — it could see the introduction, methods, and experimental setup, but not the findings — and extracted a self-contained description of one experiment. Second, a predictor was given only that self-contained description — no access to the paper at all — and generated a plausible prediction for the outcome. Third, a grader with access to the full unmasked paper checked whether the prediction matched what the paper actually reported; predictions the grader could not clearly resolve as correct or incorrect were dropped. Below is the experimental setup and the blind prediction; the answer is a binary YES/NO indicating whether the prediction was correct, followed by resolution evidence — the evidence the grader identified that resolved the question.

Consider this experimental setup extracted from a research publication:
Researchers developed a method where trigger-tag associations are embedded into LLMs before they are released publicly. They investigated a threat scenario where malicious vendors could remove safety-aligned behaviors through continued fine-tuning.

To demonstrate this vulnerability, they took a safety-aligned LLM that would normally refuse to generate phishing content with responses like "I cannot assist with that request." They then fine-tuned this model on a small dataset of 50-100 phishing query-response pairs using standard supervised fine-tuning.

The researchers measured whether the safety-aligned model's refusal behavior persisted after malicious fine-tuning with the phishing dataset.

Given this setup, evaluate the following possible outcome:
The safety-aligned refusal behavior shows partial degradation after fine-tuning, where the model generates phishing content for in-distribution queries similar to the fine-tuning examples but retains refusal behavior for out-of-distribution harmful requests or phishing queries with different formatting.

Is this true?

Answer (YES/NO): NO